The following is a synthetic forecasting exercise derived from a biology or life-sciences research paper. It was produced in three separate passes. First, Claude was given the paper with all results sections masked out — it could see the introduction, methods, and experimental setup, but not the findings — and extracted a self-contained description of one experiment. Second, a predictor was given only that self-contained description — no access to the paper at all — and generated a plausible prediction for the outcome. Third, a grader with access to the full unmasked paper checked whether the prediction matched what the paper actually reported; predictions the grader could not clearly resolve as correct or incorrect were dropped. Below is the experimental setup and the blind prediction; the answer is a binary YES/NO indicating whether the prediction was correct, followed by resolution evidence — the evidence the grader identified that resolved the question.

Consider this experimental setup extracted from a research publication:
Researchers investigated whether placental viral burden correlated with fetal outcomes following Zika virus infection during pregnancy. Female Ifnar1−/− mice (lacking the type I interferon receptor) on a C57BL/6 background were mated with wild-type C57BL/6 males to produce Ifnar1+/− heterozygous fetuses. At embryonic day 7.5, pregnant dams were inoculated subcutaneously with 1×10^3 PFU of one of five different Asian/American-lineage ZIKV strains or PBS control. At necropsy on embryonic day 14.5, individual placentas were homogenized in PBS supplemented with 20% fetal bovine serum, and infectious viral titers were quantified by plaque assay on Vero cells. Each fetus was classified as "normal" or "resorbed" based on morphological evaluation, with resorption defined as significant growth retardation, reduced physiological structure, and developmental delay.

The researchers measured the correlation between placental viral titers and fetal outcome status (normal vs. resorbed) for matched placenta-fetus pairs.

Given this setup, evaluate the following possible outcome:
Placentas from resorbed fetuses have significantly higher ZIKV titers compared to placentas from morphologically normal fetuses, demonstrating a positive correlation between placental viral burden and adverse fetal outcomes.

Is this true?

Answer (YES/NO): NO